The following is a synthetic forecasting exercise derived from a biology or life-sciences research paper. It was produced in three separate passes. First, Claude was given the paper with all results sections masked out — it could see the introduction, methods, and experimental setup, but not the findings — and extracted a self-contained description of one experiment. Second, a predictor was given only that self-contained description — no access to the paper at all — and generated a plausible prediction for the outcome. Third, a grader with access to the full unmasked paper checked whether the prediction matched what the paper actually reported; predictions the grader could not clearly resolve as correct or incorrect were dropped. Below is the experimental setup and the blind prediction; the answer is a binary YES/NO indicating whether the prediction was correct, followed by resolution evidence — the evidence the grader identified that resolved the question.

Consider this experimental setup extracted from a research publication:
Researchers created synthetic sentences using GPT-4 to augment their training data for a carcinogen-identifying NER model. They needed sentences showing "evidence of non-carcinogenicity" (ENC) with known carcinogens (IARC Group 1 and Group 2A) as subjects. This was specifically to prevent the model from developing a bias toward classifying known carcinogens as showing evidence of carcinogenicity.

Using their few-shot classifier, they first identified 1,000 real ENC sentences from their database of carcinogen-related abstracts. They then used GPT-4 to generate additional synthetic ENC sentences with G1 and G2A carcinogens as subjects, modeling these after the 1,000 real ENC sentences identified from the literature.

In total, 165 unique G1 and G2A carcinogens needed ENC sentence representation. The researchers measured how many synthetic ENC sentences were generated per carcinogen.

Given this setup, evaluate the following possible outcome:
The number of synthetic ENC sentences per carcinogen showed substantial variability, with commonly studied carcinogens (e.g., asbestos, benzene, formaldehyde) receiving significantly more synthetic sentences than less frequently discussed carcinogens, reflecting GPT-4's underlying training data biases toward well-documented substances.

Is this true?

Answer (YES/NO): NO